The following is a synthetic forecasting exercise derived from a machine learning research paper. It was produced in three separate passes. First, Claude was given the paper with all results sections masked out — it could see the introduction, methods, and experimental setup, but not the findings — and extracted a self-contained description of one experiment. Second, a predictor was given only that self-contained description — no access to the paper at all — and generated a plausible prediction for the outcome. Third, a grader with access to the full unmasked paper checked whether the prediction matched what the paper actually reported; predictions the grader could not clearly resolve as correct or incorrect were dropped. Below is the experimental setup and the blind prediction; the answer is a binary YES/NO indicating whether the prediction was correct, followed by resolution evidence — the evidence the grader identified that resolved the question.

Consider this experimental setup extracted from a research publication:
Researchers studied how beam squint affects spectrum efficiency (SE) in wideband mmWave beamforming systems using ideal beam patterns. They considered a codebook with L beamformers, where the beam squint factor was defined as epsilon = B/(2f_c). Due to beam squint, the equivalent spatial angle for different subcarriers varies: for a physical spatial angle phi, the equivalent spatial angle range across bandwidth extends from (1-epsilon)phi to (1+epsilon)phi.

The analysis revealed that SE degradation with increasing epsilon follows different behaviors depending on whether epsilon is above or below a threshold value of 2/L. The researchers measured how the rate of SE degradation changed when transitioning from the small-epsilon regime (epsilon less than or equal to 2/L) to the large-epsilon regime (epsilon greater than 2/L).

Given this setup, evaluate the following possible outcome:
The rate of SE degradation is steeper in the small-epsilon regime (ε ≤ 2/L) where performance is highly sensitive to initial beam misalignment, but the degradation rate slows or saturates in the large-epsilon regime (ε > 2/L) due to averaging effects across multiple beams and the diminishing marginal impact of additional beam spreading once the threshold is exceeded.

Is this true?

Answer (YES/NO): YES